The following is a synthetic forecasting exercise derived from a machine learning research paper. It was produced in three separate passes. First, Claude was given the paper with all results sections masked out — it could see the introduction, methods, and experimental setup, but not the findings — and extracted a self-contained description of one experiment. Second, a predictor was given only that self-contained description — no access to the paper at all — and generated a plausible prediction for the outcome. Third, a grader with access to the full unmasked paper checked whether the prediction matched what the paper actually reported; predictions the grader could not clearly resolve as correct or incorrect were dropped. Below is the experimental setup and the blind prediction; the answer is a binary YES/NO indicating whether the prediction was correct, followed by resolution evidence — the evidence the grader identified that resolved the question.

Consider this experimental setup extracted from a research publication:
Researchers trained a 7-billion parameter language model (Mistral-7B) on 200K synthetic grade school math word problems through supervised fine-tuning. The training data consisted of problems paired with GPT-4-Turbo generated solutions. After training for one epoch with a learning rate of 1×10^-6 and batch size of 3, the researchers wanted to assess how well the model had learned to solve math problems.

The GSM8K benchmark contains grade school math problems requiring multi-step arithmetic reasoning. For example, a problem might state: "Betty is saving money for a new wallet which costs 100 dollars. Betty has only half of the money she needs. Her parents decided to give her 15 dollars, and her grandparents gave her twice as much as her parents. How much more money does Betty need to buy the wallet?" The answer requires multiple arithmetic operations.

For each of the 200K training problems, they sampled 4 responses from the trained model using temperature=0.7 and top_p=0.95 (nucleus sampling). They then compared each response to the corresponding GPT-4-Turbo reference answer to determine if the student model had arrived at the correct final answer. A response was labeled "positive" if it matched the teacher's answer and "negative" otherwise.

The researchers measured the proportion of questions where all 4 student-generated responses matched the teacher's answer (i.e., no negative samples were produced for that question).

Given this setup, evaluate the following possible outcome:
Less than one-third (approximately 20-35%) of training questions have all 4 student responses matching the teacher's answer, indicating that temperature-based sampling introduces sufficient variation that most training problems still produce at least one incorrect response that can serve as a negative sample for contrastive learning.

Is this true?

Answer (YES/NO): NO